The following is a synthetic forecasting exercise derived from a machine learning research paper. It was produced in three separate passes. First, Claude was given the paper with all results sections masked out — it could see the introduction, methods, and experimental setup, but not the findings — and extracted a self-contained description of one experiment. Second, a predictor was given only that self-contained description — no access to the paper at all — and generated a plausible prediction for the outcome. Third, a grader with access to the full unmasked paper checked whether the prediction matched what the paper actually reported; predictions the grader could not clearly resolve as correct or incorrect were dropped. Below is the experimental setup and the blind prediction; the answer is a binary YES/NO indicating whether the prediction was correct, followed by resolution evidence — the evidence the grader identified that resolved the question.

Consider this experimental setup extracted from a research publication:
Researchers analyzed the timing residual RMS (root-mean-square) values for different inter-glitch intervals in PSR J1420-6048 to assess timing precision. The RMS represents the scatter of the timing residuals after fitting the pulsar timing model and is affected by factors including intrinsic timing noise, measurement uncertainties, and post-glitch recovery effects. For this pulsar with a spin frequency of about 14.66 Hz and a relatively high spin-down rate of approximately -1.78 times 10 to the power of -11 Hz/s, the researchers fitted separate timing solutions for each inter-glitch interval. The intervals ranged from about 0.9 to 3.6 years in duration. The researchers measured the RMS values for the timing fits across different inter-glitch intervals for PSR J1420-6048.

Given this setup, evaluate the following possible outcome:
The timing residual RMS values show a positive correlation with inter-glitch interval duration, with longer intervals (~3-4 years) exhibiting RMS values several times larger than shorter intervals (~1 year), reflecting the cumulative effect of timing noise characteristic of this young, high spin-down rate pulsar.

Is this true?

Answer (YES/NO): YES